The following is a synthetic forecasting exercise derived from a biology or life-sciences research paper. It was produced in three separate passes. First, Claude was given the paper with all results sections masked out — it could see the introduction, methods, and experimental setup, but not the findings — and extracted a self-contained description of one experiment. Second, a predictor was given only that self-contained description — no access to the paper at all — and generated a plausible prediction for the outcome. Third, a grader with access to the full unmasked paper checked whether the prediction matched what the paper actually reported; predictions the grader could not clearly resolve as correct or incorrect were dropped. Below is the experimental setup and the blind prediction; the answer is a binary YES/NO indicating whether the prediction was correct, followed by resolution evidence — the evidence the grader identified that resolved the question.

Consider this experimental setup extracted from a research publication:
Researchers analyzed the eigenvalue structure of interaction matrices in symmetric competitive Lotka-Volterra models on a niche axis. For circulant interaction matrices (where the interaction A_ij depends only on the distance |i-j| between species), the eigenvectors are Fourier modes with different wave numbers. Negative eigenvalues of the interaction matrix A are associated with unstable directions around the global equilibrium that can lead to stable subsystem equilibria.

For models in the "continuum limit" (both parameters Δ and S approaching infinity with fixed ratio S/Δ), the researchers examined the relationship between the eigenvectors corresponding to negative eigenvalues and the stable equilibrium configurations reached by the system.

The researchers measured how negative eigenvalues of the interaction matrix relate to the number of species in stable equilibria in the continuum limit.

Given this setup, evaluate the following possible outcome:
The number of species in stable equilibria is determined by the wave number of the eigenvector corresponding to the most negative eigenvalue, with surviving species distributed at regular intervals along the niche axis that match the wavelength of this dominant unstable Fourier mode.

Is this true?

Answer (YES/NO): NO